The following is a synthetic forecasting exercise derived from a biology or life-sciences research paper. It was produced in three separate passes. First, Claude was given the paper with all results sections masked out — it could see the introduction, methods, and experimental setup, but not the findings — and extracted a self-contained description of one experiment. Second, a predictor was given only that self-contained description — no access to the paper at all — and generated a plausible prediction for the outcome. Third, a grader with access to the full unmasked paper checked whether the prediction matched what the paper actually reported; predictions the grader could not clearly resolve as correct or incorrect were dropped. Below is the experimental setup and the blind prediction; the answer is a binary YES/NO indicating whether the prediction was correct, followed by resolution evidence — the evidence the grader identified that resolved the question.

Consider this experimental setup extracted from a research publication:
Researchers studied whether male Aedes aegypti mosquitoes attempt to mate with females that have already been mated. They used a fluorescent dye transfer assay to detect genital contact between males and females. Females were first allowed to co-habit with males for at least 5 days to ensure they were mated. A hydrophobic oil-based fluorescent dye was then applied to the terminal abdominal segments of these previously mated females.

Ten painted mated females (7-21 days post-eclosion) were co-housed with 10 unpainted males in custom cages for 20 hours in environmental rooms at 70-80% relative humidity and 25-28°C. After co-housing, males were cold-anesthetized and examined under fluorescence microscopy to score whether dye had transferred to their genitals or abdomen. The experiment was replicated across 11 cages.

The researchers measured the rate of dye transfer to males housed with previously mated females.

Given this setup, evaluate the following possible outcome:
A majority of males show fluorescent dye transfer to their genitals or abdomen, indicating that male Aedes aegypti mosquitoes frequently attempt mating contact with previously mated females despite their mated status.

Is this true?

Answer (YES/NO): YES